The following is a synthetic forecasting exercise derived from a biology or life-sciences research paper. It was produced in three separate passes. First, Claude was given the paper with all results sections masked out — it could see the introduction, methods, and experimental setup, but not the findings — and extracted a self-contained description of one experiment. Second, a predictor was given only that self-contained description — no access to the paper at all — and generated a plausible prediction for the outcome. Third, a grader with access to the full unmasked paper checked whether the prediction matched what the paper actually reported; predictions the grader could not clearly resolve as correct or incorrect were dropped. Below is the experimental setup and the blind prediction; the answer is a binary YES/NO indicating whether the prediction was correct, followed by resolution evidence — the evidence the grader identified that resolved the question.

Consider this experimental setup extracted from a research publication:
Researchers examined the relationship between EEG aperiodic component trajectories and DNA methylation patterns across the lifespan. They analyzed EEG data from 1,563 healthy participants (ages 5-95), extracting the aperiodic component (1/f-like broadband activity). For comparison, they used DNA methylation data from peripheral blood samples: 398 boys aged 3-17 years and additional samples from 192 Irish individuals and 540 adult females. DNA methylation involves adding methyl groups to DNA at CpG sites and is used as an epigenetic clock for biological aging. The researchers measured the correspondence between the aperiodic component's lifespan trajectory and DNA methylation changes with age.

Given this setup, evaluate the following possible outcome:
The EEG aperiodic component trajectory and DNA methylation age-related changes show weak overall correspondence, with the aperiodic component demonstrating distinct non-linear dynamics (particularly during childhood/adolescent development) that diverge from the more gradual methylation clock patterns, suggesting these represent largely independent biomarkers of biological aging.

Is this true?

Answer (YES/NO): NO